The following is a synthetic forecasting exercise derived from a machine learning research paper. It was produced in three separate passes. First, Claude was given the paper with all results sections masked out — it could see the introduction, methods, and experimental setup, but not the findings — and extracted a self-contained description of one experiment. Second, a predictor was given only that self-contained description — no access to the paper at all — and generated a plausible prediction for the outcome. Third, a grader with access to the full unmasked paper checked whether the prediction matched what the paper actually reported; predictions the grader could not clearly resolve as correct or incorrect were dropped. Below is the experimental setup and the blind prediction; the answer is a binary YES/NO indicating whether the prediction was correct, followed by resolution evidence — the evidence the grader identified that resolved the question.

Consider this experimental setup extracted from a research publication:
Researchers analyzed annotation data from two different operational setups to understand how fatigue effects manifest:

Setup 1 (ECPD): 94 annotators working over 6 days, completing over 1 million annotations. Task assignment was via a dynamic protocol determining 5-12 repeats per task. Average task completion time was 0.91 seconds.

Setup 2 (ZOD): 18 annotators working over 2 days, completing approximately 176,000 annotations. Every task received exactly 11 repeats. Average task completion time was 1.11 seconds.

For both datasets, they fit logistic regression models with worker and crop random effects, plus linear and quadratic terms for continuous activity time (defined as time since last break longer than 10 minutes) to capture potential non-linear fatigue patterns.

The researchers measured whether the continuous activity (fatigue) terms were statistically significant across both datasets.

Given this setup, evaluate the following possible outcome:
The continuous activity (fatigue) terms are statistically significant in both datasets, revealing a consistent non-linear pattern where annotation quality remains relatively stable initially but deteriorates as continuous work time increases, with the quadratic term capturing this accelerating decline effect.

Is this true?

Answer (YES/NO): NO